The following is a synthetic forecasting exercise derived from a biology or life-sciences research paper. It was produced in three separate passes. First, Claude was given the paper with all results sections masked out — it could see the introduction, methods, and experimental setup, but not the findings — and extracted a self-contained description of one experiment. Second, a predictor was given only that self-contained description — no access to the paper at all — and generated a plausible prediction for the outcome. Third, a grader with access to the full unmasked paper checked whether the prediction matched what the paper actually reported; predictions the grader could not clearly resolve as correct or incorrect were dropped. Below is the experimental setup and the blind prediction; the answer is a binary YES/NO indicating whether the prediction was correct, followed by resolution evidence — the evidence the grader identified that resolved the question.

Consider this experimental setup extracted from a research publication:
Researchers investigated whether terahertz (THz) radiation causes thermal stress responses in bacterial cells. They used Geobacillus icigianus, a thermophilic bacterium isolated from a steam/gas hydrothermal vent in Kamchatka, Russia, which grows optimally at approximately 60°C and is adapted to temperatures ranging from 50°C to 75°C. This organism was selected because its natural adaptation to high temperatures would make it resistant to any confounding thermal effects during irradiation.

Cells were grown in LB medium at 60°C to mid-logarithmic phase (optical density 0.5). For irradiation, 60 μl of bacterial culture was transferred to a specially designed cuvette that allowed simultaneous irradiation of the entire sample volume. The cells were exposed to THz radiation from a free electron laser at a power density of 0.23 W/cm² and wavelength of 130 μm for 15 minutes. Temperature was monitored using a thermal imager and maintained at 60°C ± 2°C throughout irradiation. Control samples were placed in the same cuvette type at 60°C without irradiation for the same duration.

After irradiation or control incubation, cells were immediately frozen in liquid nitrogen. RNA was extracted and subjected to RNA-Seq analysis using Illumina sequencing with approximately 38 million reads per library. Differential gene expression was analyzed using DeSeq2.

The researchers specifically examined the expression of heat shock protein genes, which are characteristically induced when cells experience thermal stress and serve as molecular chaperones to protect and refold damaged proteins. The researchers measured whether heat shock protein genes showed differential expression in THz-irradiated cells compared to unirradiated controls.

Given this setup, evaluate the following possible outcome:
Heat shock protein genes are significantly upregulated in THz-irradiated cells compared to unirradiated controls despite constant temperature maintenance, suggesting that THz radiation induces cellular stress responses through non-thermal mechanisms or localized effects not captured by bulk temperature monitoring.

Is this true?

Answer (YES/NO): NO